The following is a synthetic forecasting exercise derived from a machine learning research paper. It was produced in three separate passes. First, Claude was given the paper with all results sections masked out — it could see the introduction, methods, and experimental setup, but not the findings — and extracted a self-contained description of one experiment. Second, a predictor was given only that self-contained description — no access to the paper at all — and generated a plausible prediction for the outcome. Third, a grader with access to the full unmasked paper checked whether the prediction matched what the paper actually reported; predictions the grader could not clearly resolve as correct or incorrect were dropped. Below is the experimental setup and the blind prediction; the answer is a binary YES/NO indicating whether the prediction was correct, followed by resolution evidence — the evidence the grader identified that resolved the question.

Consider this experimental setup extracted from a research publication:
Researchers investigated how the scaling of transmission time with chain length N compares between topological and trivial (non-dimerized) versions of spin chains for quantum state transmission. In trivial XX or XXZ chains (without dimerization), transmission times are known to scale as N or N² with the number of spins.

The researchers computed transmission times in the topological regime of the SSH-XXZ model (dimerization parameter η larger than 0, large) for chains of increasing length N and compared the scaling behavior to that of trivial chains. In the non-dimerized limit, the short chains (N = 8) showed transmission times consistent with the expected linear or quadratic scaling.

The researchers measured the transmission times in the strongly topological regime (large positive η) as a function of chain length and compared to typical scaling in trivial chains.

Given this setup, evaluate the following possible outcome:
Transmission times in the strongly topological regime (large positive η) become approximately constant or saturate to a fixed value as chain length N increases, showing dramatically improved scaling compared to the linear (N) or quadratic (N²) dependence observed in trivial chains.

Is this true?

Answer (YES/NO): NO